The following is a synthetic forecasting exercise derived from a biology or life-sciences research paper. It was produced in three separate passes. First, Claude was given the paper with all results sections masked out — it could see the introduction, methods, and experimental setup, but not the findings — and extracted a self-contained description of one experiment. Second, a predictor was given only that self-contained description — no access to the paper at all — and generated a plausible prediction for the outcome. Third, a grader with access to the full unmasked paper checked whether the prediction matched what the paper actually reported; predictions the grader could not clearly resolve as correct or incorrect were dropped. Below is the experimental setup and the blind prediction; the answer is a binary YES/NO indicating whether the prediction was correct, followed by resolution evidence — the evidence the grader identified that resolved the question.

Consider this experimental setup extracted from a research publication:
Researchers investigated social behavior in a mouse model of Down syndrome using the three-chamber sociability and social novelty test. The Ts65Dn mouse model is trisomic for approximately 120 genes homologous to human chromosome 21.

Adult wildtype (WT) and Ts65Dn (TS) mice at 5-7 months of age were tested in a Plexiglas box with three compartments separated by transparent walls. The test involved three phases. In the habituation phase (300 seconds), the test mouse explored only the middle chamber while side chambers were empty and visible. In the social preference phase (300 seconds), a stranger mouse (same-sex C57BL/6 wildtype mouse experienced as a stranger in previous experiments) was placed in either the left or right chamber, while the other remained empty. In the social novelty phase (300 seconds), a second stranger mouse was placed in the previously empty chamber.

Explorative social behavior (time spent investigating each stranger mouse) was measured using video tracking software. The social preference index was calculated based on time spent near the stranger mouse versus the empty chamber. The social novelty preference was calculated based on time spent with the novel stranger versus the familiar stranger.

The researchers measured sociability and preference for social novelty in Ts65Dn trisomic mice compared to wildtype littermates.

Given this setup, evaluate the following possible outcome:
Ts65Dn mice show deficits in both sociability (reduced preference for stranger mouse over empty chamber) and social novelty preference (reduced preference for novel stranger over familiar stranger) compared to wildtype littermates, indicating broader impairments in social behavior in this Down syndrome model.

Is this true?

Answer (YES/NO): NO